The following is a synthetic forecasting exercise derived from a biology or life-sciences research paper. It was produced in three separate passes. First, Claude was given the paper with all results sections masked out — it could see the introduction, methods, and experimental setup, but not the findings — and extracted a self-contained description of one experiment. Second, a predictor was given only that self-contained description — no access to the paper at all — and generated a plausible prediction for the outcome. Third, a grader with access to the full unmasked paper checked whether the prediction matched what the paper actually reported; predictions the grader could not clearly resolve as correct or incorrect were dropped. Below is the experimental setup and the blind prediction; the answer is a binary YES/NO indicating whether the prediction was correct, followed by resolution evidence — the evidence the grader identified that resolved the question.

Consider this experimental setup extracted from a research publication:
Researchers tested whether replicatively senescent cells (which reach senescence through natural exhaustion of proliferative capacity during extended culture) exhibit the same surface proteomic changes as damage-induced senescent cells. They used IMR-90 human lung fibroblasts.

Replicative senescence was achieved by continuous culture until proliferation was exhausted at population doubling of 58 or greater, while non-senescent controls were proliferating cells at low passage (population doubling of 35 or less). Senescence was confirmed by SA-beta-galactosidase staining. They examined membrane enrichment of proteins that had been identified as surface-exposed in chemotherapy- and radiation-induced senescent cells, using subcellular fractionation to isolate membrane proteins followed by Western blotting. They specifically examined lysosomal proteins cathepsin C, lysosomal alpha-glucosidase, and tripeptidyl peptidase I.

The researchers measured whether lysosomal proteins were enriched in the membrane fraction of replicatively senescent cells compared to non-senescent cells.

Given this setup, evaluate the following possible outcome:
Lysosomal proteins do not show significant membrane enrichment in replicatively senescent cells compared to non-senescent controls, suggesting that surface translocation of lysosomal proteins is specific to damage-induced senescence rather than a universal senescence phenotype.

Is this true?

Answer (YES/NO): NO